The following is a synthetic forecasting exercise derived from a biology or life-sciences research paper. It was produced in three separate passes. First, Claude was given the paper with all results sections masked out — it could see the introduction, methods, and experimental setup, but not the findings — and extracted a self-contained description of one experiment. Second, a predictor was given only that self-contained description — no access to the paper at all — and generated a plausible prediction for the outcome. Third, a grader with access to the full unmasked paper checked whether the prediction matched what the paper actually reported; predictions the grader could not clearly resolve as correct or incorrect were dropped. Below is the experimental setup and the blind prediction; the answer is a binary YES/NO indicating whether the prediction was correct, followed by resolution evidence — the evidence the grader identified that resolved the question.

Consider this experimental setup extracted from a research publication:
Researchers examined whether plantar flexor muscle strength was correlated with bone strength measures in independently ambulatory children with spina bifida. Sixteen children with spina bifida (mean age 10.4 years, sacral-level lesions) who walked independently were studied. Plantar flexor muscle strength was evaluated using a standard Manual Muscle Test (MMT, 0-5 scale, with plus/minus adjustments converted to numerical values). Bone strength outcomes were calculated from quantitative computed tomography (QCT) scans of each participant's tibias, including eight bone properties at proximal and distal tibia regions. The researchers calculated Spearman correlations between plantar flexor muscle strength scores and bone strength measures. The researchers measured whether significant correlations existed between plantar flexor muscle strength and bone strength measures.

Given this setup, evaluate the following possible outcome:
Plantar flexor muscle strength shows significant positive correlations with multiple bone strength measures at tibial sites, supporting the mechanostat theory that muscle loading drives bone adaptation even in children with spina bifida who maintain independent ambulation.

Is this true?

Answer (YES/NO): NO